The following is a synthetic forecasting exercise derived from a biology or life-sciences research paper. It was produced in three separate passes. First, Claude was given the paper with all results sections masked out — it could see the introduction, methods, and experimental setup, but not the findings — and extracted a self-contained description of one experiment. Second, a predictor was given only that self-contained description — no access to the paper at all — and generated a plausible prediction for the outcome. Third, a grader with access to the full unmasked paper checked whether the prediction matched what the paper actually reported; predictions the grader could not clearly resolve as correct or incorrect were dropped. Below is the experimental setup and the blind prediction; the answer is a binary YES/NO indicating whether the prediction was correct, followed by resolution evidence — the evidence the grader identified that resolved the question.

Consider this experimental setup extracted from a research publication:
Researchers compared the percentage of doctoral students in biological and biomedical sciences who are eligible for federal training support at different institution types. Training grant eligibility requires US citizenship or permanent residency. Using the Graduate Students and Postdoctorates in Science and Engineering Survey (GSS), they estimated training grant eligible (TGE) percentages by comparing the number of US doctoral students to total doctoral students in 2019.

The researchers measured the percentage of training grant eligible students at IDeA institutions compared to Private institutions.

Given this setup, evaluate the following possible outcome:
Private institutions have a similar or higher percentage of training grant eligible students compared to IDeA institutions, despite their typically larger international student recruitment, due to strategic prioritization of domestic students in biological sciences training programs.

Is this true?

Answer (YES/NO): YES